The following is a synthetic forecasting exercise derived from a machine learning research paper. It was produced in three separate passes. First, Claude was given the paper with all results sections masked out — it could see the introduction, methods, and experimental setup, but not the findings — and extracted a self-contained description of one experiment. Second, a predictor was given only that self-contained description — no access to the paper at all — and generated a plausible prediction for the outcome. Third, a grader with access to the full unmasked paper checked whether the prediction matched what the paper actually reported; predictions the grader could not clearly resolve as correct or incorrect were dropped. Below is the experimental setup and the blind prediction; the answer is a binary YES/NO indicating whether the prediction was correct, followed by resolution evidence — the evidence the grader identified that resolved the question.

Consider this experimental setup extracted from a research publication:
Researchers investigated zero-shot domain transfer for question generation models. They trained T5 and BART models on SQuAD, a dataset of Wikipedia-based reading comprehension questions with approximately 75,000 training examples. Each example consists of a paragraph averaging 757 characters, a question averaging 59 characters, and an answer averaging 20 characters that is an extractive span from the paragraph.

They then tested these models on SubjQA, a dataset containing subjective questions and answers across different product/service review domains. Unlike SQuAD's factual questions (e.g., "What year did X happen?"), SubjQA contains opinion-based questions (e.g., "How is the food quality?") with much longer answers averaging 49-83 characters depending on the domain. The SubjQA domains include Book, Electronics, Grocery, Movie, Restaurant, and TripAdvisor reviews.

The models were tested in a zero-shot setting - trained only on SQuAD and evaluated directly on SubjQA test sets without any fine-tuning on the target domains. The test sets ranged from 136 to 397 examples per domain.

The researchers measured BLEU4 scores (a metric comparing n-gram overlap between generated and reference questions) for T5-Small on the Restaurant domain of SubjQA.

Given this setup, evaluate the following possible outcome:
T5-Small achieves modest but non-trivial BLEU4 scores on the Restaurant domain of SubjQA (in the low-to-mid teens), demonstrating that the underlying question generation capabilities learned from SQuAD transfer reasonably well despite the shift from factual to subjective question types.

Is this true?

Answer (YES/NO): NO